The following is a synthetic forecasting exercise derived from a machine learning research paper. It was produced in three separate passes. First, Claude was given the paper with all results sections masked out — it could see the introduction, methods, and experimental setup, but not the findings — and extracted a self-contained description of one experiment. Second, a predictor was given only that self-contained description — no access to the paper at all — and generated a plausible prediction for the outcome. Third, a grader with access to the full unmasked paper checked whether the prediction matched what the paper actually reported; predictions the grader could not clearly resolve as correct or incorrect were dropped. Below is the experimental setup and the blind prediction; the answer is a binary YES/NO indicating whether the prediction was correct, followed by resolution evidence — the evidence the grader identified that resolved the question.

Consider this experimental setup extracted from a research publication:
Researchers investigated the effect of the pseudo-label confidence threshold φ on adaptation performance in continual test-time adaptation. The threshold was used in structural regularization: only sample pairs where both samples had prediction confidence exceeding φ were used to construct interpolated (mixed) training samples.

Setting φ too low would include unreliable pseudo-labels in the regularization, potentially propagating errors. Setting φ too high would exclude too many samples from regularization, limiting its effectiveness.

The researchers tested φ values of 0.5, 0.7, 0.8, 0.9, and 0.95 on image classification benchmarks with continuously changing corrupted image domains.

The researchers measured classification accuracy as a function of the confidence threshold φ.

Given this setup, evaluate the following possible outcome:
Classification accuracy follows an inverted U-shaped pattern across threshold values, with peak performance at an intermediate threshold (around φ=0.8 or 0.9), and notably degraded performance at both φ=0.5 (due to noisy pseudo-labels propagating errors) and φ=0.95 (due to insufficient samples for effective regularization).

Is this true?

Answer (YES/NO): NO